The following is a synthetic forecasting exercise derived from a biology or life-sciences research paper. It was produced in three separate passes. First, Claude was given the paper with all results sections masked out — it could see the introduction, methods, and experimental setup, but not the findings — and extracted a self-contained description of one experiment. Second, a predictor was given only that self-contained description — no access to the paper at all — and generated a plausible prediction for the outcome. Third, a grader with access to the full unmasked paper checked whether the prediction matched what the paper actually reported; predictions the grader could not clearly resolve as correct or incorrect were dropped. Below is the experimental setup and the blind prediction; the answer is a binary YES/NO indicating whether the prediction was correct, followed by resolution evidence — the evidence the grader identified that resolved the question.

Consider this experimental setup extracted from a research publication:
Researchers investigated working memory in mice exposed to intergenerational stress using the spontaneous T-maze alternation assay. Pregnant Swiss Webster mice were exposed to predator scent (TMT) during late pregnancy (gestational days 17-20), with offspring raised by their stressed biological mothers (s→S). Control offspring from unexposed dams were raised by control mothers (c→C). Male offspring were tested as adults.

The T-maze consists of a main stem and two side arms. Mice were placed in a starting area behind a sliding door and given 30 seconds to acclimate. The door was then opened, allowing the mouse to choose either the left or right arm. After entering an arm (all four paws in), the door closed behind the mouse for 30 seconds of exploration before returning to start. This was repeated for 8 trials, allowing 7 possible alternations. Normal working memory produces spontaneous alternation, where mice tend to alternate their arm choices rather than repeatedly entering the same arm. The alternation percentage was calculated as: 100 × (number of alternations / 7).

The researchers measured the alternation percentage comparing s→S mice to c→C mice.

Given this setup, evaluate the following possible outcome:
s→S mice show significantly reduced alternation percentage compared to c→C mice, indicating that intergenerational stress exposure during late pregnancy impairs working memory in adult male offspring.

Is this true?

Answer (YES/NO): NO